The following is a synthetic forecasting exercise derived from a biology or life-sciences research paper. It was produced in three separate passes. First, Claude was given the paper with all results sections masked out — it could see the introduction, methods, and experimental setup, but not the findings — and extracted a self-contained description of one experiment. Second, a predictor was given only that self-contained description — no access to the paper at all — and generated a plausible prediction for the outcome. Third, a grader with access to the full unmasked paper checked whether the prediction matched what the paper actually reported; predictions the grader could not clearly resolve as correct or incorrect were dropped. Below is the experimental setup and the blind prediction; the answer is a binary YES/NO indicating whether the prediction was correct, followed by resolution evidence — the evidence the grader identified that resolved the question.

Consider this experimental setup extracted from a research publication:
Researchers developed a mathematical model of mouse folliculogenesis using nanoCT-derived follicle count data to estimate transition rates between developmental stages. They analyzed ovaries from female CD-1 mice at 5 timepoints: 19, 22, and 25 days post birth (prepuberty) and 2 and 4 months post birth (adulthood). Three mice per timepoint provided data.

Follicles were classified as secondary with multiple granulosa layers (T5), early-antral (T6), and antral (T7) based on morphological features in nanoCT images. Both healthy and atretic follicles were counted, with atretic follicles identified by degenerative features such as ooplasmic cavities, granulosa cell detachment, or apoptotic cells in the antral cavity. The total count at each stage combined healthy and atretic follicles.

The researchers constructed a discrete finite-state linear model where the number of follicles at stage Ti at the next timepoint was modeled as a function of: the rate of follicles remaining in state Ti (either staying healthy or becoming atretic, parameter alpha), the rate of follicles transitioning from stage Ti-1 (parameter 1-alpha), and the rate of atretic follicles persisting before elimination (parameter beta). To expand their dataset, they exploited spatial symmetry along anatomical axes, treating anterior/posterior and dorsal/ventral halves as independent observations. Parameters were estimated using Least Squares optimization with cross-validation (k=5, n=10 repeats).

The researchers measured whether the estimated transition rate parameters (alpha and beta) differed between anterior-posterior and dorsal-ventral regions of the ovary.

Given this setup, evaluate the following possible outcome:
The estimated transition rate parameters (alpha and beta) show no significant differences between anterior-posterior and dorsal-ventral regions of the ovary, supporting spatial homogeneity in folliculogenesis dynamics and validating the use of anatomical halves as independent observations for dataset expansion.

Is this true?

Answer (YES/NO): YES